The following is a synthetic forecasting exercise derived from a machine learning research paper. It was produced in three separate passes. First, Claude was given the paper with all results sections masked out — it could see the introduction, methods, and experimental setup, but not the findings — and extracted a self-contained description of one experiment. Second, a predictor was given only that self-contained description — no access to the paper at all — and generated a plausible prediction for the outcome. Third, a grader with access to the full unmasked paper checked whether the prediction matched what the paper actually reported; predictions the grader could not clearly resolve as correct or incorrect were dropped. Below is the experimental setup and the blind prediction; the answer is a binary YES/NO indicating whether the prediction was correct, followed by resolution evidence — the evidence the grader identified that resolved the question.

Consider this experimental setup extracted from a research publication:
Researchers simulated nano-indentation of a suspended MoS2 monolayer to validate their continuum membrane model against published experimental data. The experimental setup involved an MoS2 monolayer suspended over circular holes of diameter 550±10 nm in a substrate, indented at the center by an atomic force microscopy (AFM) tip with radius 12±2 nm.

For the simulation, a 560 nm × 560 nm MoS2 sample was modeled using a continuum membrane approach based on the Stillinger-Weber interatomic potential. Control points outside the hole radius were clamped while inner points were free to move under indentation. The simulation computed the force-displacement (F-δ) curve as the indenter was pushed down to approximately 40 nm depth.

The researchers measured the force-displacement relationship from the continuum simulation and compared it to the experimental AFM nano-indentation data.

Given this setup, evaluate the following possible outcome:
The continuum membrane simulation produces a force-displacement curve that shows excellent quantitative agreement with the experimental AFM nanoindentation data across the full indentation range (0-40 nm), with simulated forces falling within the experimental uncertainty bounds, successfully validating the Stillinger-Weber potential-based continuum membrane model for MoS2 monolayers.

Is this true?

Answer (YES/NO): NO